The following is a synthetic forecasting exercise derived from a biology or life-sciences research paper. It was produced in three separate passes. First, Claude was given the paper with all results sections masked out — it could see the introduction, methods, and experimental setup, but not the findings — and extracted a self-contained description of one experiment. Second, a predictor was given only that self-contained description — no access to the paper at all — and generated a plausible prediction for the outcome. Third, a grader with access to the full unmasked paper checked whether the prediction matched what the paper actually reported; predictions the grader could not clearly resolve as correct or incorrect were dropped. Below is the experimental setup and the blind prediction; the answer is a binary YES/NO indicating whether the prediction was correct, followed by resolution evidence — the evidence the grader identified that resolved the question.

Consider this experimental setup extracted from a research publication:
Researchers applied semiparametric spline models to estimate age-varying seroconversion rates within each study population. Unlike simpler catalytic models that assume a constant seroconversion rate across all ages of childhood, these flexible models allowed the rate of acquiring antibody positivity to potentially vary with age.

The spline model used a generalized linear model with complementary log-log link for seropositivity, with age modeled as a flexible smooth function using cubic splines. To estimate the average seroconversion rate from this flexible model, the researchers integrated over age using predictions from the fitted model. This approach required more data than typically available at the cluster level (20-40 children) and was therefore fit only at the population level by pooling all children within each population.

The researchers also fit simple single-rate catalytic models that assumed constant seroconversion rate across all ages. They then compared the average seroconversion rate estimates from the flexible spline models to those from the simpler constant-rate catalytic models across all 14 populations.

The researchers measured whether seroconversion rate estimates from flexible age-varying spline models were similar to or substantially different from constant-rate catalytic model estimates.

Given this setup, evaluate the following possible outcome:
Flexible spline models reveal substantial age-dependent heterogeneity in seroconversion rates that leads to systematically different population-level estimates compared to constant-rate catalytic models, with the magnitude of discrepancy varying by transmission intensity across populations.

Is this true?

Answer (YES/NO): NO